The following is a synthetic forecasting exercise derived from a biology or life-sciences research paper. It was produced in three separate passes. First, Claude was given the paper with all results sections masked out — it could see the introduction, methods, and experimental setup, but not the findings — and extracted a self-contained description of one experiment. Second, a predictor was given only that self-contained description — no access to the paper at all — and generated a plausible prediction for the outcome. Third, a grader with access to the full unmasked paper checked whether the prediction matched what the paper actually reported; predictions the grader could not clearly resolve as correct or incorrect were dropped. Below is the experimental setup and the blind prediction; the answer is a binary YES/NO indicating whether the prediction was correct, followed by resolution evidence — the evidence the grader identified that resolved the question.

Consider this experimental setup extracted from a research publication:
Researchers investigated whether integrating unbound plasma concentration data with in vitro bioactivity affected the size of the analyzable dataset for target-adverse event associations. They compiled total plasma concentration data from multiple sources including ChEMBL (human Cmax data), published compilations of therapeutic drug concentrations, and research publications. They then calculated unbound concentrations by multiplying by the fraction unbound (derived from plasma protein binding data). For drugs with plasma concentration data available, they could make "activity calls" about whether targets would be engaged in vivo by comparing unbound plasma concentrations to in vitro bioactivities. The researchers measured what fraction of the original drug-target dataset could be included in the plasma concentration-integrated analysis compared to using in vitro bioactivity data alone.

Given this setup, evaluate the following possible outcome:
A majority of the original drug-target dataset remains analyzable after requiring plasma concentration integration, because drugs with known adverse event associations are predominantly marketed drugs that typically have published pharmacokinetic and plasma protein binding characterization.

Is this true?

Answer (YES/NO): NO